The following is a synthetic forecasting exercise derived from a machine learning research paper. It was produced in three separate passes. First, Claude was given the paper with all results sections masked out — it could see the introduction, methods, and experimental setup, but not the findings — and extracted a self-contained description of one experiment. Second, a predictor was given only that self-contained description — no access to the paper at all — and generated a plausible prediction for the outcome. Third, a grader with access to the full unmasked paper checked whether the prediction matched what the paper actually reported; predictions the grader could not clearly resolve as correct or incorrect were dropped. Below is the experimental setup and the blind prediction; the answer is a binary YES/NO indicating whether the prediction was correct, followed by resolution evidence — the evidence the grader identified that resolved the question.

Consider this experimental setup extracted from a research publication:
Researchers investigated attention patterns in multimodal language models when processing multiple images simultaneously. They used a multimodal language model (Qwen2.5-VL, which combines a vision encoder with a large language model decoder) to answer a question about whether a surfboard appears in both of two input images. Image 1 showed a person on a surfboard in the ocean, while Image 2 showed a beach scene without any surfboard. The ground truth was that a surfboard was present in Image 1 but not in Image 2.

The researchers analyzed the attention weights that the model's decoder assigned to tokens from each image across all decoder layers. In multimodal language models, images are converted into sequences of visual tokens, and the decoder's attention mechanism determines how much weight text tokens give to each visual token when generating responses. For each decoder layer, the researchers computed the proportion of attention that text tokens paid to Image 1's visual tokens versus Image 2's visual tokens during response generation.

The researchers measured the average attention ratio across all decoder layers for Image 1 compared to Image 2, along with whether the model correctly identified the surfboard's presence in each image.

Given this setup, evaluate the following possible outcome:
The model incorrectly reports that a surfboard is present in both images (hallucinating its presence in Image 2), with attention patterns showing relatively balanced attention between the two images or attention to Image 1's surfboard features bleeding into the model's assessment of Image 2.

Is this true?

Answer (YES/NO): NO